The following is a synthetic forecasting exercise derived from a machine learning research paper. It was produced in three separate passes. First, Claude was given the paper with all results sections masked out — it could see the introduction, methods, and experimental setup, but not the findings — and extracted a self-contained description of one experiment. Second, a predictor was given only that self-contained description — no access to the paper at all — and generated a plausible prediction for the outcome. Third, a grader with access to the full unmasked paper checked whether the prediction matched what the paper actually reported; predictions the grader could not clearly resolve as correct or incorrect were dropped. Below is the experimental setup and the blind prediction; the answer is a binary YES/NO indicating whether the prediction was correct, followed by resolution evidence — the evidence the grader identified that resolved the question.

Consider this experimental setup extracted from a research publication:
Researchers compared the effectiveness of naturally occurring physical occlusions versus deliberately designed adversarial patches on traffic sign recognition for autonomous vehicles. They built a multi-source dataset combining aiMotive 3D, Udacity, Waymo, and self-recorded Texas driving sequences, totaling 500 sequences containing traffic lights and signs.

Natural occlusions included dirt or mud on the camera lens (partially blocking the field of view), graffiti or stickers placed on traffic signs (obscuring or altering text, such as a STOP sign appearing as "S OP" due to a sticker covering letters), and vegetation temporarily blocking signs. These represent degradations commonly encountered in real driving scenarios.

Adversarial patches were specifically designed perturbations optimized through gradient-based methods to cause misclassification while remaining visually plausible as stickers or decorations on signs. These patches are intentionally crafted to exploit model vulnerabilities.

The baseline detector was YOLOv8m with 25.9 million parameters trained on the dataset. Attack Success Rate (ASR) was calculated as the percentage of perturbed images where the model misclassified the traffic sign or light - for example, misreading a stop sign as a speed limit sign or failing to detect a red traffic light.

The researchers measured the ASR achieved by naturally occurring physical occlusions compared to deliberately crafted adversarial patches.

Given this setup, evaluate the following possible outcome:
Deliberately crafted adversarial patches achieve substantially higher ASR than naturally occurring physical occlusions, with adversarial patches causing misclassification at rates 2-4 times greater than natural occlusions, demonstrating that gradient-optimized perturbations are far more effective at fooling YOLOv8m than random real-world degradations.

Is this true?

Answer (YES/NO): NO